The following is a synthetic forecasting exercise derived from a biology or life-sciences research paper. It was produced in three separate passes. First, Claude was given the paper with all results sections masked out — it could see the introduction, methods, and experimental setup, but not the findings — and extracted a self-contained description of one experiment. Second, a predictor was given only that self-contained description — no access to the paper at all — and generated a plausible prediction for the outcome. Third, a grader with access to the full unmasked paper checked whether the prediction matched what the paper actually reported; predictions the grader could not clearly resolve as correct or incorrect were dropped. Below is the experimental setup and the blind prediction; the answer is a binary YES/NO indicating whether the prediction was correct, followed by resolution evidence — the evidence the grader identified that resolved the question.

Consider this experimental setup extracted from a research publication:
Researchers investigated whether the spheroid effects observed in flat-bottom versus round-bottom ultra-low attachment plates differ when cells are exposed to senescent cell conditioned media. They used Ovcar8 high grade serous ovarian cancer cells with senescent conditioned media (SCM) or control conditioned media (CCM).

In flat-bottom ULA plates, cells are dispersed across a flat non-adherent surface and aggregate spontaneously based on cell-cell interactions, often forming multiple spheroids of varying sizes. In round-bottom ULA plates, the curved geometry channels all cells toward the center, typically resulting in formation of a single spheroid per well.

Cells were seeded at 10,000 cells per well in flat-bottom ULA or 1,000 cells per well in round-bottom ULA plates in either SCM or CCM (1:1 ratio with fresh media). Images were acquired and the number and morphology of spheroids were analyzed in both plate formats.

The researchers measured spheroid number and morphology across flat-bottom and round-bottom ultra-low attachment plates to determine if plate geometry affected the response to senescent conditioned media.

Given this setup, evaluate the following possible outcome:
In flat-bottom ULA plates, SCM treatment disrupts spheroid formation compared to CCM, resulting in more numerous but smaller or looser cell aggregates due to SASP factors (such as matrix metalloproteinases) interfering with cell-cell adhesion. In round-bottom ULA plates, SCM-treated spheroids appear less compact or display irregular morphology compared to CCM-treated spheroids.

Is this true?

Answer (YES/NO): NO